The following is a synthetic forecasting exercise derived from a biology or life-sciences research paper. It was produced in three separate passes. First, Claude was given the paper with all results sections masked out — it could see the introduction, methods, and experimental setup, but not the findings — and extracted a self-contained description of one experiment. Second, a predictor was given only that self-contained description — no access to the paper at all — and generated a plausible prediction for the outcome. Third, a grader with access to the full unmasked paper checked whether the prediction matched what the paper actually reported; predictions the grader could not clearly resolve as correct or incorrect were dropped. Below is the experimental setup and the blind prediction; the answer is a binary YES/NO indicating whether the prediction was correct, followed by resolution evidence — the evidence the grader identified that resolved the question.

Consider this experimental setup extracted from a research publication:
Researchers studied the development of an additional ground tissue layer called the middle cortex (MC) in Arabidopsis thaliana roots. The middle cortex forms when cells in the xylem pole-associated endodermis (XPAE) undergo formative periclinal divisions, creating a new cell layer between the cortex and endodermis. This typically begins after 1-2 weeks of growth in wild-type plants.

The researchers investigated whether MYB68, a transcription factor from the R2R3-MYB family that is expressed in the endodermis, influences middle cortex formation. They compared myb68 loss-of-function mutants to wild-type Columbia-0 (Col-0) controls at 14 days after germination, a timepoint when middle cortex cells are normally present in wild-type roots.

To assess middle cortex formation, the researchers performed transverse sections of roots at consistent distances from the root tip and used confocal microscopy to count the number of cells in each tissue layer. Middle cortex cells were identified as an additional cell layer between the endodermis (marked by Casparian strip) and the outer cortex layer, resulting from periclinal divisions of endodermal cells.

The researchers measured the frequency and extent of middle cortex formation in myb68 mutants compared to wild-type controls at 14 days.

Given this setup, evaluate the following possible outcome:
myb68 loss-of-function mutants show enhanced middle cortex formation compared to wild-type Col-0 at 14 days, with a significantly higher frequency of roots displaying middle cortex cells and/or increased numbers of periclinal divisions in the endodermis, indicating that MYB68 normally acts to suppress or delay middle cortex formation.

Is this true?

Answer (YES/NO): YES